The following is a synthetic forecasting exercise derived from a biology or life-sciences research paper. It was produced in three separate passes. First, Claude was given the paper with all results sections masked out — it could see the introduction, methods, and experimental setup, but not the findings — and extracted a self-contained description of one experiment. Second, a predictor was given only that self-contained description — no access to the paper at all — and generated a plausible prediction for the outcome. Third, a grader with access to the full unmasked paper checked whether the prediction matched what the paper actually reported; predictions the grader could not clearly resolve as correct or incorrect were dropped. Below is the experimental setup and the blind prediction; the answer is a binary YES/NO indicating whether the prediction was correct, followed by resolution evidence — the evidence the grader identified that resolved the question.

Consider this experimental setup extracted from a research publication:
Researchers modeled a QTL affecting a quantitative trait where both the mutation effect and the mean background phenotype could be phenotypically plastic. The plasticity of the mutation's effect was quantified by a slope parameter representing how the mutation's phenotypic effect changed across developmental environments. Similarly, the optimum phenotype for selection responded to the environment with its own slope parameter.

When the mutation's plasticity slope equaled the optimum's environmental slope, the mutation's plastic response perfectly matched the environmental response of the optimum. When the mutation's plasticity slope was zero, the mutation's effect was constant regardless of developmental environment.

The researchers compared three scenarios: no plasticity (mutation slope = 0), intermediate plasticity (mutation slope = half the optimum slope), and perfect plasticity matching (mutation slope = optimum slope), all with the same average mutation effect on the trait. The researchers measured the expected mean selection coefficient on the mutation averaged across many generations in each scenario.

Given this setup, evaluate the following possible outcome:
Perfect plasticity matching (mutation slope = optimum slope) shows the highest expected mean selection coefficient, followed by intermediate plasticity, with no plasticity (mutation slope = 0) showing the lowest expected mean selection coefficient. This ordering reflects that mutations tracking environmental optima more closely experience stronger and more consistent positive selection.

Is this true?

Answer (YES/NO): YES